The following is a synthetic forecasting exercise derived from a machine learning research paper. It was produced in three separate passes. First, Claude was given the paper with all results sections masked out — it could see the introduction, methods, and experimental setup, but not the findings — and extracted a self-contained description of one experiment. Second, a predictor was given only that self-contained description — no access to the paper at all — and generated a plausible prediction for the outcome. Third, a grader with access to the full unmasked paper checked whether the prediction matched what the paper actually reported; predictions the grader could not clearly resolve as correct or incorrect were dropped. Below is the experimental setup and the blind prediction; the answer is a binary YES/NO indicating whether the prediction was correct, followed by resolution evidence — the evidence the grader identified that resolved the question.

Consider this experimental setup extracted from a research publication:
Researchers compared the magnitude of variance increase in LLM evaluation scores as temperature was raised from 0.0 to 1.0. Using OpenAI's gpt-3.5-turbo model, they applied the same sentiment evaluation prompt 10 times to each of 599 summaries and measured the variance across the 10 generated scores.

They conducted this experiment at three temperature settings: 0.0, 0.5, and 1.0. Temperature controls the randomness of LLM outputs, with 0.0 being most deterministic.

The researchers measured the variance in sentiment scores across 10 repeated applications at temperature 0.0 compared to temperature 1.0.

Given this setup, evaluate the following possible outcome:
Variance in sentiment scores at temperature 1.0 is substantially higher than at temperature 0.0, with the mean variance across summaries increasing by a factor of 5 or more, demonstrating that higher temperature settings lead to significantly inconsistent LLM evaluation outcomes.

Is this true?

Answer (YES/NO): YES